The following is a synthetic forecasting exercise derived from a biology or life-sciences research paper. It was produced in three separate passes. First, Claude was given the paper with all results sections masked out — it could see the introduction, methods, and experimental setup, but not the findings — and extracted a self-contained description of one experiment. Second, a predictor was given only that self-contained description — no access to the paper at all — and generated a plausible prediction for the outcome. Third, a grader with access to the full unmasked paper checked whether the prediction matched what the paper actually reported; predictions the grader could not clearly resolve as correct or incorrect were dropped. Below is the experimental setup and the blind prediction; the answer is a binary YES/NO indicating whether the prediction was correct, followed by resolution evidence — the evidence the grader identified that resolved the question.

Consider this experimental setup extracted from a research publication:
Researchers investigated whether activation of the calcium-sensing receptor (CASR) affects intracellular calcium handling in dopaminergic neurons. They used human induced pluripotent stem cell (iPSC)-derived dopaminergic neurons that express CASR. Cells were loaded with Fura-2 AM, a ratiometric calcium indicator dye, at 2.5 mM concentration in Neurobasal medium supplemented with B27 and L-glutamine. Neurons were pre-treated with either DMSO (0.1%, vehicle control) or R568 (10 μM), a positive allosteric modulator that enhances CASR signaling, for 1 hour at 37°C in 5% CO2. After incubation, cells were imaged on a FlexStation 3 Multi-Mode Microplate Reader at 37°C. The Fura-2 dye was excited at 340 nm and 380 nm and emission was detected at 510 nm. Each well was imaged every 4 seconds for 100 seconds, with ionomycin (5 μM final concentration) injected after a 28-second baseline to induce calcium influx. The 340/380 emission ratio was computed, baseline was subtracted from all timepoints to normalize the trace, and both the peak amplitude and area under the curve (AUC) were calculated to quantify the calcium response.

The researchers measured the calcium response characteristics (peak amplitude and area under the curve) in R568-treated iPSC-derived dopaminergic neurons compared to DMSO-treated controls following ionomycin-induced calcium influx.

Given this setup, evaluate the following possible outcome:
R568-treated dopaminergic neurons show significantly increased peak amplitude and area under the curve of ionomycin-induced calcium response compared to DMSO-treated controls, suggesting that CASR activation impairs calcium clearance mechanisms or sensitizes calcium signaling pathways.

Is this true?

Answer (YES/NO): YES